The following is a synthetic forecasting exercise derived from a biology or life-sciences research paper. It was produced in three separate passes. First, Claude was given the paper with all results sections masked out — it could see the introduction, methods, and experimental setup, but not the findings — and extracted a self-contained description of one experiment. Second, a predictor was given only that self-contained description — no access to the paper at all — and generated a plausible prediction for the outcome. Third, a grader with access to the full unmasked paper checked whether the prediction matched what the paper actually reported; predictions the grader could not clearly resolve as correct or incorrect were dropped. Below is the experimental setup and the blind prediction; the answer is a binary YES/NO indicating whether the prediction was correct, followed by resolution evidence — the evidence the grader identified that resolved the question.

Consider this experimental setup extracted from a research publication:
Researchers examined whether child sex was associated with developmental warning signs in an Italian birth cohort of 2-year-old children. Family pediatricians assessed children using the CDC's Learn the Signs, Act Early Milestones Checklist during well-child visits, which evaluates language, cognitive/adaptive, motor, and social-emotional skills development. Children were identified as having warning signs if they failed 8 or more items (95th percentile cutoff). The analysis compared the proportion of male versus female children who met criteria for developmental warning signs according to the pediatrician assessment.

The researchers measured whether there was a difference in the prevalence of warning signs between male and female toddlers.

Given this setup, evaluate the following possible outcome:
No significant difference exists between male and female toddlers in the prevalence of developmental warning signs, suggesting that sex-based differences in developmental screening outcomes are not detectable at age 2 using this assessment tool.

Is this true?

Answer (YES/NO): NO